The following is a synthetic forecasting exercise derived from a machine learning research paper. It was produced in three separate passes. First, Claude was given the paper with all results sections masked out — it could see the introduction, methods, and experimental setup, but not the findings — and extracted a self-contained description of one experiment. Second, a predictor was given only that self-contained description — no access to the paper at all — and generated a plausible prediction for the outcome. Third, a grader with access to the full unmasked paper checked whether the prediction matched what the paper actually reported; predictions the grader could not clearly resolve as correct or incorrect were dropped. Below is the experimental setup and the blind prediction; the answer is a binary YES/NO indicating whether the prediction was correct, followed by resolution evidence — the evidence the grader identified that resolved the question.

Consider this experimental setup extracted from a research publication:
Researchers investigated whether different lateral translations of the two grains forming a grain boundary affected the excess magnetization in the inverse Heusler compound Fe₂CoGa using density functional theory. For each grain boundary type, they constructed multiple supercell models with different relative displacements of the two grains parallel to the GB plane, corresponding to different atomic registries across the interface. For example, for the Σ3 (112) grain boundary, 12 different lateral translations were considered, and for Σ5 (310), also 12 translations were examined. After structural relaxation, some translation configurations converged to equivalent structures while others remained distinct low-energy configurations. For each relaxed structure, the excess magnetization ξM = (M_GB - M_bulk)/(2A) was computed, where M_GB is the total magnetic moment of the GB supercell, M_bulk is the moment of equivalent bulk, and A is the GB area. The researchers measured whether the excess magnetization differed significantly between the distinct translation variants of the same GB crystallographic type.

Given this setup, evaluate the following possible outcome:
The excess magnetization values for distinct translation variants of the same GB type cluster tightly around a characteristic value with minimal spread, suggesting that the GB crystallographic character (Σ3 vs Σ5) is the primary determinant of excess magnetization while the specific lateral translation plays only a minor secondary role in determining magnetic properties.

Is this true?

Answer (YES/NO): NO